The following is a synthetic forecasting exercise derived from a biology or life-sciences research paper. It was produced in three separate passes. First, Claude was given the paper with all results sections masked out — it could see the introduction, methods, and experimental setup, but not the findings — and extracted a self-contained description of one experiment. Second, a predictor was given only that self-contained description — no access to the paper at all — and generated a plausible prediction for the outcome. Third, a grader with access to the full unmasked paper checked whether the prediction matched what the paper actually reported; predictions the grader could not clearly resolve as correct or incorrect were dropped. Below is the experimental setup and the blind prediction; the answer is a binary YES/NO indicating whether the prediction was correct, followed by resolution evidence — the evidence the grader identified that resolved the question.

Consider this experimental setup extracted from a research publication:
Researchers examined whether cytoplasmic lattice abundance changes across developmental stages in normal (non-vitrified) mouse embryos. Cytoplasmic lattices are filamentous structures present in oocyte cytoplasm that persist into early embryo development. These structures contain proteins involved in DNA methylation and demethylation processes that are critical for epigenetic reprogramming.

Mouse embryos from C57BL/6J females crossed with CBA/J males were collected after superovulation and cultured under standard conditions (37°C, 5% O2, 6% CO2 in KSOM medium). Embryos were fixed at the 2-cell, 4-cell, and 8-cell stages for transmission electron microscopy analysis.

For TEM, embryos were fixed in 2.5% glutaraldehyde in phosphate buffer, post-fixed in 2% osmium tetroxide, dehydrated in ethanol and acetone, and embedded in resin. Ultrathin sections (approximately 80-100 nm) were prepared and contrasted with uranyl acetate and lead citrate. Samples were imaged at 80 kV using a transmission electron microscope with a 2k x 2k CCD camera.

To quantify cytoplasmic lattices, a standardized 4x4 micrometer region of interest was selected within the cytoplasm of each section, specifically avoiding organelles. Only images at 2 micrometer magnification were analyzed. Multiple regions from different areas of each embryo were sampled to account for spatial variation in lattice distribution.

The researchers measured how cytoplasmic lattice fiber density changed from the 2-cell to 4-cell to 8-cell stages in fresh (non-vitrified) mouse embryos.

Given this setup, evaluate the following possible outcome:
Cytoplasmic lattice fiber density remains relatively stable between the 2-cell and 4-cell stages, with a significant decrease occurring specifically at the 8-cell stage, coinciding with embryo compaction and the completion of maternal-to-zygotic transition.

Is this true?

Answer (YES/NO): NO